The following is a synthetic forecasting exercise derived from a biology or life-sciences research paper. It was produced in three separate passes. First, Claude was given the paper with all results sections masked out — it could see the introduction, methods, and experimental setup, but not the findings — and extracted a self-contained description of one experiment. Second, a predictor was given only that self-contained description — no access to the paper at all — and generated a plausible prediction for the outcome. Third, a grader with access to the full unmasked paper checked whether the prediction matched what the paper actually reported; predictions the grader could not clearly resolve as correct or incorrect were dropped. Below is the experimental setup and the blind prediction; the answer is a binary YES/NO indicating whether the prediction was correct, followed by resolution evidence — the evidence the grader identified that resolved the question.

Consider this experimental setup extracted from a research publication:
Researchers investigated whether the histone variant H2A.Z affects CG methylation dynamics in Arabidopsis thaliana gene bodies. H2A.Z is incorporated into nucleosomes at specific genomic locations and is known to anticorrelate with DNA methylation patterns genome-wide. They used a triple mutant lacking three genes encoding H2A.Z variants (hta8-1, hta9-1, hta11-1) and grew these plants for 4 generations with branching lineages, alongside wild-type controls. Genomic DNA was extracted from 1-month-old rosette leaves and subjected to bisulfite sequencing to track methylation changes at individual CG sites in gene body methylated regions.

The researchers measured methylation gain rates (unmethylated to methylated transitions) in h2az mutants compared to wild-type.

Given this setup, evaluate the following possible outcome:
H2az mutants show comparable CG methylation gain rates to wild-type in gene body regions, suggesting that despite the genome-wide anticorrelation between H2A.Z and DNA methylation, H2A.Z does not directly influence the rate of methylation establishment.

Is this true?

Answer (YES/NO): NO